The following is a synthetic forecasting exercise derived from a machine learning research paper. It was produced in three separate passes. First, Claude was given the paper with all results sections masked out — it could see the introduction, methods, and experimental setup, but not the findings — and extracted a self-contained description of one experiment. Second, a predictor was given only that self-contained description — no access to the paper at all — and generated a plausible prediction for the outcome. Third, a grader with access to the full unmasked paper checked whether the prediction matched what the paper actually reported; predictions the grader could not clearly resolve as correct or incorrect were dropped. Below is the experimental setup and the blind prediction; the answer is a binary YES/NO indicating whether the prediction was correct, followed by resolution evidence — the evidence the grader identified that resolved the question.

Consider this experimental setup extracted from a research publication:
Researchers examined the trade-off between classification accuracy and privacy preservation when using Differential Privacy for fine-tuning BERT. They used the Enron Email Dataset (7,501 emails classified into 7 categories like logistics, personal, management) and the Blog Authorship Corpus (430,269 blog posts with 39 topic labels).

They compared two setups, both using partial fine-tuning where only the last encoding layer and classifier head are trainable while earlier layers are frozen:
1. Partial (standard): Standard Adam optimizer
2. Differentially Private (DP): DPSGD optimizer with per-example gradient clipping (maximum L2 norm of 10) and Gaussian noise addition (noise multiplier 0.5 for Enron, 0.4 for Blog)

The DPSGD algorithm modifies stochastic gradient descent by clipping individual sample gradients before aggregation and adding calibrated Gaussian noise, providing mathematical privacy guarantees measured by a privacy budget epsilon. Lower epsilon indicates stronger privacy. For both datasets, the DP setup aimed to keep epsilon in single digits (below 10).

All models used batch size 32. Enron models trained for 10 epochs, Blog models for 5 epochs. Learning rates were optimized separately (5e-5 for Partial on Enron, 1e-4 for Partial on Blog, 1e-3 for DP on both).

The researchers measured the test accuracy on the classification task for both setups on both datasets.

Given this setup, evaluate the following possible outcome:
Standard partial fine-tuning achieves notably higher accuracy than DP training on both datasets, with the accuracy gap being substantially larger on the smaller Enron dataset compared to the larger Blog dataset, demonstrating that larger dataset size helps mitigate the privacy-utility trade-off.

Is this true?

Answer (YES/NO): YES